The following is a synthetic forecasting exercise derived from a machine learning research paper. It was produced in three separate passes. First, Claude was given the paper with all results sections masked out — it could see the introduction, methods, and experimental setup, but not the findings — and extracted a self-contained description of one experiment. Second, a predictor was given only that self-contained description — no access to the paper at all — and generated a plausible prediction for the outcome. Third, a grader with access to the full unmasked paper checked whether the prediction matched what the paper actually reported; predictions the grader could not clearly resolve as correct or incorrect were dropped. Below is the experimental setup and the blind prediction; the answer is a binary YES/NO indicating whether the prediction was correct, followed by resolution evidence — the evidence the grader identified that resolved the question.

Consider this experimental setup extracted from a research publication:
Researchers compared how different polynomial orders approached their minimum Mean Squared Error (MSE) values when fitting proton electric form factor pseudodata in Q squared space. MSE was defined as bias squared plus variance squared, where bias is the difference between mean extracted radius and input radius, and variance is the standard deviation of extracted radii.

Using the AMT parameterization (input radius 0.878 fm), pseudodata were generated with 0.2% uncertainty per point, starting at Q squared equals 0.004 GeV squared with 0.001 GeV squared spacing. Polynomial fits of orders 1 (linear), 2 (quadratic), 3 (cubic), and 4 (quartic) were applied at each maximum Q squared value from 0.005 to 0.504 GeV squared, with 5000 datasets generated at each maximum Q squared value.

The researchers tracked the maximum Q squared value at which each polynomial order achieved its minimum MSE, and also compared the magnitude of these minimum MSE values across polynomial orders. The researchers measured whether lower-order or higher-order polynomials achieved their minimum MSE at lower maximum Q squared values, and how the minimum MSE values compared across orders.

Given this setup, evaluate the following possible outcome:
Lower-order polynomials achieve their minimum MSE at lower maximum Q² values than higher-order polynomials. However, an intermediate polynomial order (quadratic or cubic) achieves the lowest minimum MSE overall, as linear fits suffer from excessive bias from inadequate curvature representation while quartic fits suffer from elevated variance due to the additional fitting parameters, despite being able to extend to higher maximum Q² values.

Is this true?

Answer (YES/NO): NO